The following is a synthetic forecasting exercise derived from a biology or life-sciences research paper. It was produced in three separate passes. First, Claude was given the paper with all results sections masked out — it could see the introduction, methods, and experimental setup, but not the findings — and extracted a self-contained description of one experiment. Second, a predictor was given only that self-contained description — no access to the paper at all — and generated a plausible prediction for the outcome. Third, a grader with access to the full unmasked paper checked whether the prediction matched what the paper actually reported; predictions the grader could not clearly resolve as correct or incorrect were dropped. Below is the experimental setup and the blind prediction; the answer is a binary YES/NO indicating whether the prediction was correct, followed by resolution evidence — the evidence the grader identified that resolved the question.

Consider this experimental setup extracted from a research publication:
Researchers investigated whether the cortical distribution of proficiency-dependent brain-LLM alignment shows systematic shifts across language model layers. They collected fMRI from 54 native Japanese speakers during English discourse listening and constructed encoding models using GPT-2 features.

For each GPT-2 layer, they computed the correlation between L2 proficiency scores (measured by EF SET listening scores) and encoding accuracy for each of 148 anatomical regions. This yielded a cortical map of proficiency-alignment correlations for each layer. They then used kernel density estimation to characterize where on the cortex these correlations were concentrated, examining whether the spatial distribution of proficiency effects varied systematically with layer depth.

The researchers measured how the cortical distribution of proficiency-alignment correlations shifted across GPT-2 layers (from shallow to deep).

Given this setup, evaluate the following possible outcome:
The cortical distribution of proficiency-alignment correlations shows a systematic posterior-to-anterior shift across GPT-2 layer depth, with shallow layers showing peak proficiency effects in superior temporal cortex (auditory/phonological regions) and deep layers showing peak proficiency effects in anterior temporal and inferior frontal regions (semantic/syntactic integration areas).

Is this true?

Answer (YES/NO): NO